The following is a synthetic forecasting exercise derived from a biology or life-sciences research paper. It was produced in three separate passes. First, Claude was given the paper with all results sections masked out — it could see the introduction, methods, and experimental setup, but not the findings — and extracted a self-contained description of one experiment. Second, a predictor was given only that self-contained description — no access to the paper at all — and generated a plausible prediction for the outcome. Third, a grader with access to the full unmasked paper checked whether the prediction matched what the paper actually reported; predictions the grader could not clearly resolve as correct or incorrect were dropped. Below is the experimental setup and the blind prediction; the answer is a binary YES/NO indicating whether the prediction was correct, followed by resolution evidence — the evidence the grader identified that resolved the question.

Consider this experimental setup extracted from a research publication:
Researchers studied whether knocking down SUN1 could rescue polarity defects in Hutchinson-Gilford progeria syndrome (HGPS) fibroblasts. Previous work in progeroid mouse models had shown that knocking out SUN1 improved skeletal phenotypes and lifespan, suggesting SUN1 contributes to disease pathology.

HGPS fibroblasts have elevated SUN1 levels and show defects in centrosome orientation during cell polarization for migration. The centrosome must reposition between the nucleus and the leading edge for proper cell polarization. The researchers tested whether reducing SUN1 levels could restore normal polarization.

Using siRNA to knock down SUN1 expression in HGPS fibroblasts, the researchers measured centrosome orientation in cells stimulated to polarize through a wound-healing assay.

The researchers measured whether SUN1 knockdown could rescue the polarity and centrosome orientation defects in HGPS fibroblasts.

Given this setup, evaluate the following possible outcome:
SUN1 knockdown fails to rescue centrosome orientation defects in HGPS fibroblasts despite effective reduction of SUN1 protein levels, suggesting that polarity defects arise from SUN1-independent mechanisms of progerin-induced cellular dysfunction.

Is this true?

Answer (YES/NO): NO